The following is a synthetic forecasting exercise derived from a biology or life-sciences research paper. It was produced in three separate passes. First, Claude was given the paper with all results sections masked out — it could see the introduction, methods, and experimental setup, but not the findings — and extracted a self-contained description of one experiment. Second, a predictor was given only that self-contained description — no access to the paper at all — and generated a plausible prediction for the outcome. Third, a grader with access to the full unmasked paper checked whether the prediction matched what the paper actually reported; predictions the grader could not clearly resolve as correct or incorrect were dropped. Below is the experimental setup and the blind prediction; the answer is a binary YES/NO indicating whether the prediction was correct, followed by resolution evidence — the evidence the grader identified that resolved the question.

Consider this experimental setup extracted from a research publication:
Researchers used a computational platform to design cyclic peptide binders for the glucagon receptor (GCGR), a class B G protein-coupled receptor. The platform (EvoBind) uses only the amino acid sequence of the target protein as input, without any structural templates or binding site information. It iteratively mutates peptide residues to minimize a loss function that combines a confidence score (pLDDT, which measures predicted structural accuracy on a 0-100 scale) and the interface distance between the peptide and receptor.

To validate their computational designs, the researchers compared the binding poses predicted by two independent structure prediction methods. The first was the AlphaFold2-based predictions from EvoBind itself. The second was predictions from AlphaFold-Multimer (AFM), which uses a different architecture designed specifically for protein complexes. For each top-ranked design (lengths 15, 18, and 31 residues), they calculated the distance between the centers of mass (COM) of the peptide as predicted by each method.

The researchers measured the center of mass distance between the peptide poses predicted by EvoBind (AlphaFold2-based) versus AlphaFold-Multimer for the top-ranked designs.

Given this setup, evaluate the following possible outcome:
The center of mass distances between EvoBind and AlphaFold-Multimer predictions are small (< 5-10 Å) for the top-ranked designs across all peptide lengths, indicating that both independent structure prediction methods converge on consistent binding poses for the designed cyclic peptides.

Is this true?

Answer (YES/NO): YES